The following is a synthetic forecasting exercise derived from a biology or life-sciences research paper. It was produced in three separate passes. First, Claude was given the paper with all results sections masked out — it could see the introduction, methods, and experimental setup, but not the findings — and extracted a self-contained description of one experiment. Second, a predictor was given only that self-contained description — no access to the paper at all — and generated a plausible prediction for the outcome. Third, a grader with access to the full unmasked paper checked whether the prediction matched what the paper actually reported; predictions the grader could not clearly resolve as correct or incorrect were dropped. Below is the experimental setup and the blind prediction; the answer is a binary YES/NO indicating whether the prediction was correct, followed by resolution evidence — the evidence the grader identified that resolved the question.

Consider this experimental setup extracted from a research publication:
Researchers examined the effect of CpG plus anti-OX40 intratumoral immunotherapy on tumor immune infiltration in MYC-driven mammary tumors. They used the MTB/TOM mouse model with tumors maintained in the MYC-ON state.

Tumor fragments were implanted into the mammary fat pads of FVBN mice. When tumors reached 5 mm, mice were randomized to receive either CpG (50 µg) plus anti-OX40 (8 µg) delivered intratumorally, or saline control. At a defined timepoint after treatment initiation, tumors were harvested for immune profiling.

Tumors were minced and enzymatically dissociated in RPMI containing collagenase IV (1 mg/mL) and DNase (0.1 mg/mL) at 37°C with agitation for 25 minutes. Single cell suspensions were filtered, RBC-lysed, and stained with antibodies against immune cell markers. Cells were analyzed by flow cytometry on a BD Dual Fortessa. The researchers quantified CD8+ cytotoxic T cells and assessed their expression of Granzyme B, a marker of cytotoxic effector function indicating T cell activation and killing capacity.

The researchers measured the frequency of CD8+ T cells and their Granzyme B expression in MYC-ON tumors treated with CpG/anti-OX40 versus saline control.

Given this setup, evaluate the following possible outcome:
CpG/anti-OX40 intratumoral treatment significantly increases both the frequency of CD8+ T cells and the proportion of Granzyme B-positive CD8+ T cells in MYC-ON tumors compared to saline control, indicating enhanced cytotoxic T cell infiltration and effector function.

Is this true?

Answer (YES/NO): NO